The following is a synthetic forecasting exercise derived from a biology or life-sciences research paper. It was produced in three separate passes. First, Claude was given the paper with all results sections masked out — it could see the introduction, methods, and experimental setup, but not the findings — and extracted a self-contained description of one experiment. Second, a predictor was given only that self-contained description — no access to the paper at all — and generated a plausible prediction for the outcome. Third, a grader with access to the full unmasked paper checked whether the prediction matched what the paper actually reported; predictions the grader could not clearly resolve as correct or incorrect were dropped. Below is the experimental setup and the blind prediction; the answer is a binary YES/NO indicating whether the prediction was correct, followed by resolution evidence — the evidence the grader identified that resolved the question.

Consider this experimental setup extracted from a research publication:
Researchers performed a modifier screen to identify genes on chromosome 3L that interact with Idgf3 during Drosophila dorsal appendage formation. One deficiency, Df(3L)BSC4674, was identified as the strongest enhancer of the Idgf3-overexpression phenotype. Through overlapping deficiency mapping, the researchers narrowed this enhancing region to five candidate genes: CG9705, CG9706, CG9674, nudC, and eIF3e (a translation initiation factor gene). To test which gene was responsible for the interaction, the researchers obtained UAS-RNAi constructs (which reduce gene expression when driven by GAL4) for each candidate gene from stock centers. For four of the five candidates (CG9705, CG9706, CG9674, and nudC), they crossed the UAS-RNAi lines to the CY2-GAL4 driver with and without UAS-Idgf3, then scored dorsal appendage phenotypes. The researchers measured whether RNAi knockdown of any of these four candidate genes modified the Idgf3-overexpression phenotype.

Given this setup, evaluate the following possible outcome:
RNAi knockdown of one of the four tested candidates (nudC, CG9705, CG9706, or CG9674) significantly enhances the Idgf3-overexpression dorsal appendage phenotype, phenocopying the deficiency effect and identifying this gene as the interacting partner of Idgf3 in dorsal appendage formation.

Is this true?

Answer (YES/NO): NO